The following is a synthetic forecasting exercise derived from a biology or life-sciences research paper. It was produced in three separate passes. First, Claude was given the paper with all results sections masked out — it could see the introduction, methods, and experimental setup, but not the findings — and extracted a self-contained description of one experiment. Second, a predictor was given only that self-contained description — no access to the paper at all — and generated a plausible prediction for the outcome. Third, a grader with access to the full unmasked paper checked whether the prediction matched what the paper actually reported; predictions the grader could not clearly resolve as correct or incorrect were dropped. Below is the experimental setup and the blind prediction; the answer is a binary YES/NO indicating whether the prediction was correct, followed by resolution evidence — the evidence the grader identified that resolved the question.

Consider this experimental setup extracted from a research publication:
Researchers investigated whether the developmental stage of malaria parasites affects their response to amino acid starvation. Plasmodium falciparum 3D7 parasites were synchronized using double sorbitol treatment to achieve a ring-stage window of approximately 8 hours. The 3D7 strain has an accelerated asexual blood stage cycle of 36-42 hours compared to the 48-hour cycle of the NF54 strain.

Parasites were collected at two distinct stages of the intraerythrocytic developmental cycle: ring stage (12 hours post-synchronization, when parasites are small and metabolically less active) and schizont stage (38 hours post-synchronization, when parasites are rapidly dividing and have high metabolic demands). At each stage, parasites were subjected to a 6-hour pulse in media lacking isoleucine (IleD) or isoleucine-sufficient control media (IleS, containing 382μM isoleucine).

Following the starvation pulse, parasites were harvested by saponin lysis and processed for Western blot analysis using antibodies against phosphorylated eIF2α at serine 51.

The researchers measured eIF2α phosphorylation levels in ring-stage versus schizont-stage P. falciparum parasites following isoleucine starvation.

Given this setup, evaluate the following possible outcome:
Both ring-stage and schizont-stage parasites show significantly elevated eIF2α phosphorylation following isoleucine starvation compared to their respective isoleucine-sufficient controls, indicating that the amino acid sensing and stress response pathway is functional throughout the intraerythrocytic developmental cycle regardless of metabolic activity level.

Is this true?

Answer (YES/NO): NO